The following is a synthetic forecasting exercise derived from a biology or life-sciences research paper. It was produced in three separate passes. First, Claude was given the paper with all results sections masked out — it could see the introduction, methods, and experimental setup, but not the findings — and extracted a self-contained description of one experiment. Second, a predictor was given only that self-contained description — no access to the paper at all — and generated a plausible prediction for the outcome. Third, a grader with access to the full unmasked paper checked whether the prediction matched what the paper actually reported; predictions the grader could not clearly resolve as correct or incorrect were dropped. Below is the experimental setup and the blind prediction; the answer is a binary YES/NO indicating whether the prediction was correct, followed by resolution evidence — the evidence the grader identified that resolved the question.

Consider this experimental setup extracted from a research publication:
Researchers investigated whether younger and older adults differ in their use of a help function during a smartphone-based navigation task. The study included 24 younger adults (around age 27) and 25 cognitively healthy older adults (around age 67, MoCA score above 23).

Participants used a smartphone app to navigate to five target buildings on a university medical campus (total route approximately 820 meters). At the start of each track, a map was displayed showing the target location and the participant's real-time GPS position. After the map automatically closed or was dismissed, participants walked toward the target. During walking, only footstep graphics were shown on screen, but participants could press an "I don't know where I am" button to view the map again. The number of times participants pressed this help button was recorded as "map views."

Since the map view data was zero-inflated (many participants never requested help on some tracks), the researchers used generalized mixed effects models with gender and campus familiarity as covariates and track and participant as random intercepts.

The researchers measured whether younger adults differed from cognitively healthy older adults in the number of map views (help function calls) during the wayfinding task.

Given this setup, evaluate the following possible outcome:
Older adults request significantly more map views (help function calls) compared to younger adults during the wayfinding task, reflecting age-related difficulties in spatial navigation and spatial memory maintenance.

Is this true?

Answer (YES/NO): YES